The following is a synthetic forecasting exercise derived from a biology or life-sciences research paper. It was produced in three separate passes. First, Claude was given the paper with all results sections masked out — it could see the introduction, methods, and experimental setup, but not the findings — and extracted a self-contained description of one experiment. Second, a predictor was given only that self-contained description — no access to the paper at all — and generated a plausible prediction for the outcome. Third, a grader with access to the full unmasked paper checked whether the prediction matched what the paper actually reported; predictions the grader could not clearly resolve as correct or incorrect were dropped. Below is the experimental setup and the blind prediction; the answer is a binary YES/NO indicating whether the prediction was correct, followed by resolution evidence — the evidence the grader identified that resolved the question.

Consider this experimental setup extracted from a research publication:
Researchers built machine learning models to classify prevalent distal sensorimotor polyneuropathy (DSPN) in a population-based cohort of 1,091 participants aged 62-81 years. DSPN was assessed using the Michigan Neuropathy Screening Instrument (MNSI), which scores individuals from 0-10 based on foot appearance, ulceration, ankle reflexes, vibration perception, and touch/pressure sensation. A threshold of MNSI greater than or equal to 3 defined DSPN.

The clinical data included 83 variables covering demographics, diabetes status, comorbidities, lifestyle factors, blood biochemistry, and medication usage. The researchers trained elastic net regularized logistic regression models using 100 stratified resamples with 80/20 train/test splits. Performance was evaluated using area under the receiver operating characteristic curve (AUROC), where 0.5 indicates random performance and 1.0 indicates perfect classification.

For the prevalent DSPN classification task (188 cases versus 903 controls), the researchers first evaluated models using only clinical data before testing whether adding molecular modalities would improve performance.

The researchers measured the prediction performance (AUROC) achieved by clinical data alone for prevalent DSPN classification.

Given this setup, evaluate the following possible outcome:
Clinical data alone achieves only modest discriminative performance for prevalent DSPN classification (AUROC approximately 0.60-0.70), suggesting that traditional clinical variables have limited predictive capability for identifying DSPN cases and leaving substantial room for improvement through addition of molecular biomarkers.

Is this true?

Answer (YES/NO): NO